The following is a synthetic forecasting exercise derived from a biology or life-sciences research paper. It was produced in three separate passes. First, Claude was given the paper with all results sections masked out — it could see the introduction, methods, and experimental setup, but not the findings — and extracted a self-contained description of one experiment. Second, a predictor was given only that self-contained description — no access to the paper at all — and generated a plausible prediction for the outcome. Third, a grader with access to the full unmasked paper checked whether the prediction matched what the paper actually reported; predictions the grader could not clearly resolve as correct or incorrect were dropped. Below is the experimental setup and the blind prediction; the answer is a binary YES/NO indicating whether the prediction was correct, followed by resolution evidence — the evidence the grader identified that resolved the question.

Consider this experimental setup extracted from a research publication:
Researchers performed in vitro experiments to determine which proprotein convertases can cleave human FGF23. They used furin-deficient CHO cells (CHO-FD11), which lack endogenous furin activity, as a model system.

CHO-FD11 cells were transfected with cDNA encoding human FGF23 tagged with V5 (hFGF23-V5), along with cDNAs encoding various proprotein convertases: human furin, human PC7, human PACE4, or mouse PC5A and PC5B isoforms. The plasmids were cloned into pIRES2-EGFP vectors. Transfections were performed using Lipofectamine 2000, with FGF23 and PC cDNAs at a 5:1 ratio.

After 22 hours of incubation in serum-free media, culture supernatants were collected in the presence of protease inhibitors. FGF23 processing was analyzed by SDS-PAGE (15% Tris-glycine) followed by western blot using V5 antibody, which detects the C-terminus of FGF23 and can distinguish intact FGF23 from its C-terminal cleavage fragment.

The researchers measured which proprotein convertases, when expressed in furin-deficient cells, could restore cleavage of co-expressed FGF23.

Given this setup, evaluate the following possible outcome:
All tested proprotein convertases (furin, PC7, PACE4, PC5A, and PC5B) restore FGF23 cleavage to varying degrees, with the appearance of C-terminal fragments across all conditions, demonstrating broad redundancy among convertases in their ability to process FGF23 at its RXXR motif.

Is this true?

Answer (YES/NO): YES